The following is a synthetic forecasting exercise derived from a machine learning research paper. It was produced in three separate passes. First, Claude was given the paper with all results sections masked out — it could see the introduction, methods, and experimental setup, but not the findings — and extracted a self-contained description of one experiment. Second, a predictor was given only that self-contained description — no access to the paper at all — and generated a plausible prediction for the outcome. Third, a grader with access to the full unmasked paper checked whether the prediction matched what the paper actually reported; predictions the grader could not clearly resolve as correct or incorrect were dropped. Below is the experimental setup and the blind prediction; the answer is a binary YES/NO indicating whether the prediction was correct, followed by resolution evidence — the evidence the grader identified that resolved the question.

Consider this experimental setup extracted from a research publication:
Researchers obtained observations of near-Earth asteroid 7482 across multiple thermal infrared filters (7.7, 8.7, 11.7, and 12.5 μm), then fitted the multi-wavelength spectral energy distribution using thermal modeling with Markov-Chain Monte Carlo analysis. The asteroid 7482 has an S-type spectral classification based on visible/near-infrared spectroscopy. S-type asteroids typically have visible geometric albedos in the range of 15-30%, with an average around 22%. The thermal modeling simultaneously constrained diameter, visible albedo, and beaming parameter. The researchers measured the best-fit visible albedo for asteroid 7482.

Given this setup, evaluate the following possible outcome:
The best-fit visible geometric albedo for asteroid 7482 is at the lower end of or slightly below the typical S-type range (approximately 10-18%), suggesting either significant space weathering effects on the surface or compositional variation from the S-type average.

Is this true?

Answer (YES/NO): NO